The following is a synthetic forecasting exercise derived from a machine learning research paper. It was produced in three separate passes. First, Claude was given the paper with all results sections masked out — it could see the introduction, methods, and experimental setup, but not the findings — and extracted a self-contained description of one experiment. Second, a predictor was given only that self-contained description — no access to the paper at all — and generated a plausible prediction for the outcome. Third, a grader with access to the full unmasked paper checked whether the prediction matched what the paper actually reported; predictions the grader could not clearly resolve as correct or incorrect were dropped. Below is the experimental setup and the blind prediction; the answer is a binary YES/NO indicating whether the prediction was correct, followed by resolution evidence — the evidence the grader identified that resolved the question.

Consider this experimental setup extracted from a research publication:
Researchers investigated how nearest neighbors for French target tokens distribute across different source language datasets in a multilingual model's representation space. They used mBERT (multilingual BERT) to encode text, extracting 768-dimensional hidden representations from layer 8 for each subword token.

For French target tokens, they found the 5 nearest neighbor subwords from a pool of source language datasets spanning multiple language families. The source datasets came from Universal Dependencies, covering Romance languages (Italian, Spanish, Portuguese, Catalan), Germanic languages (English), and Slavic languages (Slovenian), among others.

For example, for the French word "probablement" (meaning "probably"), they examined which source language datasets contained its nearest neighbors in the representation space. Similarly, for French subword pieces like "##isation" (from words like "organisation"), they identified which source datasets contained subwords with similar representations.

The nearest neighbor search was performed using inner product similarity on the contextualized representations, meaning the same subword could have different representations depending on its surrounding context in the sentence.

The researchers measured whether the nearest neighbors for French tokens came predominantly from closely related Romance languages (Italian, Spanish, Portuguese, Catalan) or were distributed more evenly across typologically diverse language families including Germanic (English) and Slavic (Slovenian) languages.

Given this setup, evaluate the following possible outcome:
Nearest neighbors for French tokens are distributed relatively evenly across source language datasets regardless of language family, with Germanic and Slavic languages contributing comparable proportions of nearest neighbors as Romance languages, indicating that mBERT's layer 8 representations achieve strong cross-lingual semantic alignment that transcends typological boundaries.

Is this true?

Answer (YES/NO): NO